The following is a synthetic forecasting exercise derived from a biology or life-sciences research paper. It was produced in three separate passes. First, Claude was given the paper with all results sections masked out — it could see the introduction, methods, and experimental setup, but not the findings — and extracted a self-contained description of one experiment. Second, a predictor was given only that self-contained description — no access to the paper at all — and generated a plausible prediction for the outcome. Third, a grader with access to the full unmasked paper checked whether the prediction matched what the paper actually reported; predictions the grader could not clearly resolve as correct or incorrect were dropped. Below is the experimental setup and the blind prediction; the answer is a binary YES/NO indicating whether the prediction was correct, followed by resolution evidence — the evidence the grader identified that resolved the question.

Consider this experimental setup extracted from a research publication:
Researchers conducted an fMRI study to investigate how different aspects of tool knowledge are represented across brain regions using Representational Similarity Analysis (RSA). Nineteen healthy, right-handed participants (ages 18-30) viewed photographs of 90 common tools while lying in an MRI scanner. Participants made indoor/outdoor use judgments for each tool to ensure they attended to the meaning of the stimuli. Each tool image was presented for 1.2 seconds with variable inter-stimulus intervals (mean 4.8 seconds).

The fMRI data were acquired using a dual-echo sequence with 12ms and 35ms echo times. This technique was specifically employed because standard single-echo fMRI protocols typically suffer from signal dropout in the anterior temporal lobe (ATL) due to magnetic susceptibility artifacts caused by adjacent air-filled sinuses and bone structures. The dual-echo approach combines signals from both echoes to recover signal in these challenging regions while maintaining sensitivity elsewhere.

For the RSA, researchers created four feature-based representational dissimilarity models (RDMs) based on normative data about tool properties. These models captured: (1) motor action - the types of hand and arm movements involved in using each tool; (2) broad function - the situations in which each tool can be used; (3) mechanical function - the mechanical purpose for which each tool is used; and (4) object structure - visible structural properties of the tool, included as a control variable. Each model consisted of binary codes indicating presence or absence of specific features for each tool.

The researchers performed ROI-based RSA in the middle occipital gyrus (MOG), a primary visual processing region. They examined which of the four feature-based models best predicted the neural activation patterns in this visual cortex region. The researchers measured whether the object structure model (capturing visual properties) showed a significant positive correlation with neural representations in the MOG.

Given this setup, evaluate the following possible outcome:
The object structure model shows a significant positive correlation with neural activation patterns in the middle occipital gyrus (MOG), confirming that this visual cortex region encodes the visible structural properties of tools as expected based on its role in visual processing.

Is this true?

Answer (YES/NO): YES